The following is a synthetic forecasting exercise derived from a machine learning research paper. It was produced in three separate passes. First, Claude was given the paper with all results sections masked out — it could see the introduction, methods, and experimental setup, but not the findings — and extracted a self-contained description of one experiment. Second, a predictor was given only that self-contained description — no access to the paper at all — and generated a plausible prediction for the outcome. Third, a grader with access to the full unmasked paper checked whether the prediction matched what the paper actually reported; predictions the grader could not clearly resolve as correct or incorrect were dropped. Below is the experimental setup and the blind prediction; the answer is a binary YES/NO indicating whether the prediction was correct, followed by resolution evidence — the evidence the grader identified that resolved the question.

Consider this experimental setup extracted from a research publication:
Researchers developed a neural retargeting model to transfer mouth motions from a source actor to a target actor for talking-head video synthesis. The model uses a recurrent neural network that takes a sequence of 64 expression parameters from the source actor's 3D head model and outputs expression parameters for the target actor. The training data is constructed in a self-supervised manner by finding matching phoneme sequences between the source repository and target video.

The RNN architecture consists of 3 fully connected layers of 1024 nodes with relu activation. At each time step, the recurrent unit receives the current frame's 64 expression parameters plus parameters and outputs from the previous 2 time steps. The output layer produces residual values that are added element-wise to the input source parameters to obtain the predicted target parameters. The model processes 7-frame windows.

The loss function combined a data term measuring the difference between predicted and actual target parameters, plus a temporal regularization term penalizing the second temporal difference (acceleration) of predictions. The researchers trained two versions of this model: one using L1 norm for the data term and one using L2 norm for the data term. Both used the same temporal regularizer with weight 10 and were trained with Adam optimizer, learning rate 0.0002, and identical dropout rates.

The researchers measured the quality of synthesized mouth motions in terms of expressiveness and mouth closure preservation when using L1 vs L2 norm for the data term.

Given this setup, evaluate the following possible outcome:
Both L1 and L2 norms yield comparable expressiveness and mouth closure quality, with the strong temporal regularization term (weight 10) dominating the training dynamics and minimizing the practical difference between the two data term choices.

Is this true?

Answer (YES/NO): NO